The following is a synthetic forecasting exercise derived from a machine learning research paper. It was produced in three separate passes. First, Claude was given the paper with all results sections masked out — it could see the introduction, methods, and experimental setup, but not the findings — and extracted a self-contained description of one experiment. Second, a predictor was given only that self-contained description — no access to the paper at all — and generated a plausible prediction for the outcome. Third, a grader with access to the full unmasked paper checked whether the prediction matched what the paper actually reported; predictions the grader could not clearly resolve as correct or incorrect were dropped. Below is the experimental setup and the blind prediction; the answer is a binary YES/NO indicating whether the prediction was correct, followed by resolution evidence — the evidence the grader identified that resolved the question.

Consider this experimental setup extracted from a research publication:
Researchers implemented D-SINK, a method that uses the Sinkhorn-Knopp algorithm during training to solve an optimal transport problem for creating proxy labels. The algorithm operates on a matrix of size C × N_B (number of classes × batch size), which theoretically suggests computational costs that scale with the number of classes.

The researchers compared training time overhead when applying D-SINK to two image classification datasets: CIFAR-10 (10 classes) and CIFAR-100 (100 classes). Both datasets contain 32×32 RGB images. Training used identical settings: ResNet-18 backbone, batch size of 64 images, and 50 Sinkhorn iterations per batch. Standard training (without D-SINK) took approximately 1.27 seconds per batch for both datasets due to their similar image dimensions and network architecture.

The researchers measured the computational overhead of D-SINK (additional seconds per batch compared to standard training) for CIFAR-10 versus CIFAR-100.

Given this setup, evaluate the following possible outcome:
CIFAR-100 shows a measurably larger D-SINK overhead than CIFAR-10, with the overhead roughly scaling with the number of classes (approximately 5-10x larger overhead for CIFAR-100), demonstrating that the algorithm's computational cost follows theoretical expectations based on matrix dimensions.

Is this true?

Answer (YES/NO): NO